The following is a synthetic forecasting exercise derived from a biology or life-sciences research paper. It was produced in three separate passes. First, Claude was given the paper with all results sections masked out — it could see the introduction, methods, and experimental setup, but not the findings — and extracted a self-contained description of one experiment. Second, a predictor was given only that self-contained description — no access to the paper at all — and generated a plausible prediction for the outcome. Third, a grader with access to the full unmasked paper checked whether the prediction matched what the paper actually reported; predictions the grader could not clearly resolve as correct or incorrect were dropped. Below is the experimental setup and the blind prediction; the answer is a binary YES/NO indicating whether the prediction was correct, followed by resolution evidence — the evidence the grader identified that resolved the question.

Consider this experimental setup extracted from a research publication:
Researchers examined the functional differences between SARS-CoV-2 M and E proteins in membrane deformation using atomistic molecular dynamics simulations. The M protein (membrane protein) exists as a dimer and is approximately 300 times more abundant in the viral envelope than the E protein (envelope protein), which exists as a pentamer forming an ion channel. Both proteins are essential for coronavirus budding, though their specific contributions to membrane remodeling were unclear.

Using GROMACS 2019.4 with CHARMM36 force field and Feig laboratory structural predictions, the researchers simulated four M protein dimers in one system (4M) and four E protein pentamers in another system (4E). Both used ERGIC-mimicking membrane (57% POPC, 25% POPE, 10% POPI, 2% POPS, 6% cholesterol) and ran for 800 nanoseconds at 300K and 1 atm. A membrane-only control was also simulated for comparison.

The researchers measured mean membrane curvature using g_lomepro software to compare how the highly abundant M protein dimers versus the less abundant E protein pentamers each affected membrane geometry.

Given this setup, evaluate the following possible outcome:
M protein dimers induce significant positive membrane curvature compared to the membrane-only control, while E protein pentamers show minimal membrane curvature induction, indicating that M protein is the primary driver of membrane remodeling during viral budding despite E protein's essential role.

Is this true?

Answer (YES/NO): YES